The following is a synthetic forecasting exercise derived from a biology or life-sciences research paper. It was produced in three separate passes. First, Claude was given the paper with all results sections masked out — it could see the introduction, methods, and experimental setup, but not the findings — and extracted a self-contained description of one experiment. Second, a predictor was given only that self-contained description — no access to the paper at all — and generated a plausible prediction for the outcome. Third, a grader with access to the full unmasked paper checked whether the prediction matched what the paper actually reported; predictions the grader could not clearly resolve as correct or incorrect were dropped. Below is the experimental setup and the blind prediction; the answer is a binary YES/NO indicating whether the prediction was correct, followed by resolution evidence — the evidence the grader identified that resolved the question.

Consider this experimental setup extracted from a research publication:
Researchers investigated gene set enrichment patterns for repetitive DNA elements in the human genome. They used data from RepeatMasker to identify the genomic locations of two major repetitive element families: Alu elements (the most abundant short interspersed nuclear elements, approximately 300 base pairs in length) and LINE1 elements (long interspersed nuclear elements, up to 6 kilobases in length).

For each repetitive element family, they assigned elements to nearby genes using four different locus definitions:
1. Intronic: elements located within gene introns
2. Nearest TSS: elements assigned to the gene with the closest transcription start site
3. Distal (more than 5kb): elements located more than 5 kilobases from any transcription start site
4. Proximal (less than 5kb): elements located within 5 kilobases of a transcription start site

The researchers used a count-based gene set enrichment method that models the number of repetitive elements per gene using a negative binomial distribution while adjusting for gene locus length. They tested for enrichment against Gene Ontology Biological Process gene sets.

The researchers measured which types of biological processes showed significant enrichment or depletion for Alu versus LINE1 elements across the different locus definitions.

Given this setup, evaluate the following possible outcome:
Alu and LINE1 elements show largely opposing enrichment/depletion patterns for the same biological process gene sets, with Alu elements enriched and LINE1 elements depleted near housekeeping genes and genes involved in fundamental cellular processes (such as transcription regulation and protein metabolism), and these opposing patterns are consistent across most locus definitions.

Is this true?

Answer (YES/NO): NO